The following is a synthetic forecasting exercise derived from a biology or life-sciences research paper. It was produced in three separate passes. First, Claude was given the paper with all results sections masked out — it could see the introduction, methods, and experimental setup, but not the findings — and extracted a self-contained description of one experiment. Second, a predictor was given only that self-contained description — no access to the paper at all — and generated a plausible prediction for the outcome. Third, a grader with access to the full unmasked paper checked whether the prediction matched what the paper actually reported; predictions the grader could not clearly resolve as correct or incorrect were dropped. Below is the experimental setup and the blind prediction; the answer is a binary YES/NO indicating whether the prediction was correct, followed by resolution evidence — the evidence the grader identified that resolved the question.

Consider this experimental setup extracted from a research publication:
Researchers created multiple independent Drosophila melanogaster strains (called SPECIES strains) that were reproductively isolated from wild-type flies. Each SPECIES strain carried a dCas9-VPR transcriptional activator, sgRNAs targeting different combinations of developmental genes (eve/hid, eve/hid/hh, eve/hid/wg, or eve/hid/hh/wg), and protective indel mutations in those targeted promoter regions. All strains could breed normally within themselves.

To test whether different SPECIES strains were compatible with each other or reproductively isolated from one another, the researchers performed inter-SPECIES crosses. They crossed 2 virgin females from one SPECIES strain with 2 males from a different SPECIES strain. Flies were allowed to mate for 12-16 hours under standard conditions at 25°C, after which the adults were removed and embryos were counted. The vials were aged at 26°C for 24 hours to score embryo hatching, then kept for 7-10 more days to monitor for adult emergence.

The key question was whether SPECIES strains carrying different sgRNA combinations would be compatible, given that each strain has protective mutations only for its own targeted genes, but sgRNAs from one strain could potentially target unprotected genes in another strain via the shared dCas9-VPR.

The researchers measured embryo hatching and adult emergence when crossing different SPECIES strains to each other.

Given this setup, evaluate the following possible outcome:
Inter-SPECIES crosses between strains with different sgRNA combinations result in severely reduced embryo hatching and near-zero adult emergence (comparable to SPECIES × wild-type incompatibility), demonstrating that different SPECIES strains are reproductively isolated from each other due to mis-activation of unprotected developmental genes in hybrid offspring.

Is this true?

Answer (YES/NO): YES